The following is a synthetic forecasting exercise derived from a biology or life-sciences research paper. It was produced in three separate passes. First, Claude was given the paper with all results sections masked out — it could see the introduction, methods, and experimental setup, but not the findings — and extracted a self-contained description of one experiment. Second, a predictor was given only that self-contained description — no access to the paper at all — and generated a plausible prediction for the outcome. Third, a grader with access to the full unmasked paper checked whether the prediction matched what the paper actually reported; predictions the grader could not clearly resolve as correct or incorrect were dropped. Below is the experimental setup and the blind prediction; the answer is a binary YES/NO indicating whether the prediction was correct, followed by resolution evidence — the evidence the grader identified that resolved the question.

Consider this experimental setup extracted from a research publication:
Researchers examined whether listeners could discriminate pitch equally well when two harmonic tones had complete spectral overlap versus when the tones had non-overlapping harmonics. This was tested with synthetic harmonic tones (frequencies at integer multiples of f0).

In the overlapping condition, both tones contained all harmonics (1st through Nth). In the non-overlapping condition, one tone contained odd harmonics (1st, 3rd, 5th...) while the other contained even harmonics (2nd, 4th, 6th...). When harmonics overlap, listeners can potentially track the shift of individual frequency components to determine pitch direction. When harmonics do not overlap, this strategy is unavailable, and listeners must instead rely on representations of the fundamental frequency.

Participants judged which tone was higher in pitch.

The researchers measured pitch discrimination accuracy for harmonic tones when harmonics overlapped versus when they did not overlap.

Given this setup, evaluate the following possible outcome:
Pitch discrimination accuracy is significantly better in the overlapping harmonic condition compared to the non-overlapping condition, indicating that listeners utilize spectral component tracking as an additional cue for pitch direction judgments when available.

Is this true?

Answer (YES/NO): YES